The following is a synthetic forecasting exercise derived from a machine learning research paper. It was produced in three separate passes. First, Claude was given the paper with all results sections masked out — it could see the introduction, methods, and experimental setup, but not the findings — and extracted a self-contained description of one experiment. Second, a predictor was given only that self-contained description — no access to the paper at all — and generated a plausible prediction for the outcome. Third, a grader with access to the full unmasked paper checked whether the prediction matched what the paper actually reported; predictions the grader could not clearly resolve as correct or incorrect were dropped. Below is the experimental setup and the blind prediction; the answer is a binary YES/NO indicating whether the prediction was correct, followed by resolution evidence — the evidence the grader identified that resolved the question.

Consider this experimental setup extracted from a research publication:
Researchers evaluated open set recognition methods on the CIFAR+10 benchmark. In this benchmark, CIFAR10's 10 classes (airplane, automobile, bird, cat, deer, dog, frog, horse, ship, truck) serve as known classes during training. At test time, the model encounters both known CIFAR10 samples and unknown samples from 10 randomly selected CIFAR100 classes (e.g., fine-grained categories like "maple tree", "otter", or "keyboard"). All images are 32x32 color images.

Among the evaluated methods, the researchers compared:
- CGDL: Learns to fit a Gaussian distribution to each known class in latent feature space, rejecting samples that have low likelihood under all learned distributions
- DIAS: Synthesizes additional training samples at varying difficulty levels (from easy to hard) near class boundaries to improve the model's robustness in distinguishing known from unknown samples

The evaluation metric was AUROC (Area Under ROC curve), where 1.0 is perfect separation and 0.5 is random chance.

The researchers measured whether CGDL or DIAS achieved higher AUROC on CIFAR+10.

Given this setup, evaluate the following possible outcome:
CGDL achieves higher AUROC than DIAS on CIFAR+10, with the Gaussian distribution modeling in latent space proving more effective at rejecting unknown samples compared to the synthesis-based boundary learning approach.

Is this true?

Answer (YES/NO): NO